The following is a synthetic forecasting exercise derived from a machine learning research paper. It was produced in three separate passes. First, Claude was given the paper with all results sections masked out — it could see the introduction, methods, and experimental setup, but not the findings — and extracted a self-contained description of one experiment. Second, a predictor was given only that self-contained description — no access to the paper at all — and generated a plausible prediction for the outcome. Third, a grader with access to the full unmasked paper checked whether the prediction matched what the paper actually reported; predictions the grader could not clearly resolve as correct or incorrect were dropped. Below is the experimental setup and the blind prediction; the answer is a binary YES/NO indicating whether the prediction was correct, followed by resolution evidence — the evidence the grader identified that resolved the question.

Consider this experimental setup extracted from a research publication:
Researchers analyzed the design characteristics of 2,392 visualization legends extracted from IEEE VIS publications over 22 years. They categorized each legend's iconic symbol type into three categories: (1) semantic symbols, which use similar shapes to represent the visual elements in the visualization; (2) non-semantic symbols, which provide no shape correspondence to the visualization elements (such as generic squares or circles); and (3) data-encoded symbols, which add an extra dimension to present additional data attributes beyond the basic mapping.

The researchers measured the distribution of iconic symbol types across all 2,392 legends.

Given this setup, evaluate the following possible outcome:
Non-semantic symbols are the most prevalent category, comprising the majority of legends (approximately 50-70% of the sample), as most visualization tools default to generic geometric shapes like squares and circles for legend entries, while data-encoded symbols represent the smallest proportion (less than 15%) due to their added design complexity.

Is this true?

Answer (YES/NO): YES